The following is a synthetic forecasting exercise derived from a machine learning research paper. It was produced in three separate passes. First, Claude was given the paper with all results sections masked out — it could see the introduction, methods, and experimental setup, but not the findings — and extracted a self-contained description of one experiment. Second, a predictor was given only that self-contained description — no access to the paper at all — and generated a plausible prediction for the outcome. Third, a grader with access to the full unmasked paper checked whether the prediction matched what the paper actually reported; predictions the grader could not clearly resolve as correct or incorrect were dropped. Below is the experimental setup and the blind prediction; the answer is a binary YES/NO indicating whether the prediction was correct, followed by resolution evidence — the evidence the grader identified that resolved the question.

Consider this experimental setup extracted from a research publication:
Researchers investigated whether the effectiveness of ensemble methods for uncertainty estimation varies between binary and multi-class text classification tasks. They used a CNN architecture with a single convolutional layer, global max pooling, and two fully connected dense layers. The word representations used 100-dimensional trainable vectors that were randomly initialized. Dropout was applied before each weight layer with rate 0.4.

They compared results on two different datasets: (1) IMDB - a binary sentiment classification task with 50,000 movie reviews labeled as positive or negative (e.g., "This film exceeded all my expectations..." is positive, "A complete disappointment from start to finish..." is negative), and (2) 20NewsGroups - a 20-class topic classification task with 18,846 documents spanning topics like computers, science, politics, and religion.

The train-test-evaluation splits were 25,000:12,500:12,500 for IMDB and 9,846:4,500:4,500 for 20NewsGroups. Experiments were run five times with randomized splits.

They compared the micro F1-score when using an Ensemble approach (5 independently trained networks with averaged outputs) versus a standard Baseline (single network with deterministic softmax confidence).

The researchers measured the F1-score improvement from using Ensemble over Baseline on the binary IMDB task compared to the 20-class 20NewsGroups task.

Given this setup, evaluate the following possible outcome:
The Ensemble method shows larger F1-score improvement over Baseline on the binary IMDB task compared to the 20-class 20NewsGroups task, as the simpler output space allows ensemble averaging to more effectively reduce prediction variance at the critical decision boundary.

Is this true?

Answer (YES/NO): NO